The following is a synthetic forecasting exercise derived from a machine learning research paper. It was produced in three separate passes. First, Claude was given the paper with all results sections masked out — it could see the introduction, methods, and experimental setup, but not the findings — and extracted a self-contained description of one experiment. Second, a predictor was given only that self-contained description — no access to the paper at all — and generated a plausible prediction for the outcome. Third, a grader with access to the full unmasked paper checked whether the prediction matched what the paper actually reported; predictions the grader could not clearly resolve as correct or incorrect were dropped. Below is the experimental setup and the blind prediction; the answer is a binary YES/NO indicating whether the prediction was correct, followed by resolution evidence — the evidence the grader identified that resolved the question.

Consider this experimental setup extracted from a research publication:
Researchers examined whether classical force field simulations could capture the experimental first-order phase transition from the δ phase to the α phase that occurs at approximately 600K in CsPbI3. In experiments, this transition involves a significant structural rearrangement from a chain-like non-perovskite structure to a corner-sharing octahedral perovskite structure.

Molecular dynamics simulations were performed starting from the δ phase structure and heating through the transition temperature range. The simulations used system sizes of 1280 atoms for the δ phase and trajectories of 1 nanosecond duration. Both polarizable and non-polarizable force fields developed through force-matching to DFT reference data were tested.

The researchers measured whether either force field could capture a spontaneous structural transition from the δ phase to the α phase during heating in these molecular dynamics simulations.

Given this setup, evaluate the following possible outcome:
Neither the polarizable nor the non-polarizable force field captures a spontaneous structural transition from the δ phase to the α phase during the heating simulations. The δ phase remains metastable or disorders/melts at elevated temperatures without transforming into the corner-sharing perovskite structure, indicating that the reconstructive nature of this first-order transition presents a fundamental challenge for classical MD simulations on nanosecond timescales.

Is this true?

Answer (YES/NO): YES